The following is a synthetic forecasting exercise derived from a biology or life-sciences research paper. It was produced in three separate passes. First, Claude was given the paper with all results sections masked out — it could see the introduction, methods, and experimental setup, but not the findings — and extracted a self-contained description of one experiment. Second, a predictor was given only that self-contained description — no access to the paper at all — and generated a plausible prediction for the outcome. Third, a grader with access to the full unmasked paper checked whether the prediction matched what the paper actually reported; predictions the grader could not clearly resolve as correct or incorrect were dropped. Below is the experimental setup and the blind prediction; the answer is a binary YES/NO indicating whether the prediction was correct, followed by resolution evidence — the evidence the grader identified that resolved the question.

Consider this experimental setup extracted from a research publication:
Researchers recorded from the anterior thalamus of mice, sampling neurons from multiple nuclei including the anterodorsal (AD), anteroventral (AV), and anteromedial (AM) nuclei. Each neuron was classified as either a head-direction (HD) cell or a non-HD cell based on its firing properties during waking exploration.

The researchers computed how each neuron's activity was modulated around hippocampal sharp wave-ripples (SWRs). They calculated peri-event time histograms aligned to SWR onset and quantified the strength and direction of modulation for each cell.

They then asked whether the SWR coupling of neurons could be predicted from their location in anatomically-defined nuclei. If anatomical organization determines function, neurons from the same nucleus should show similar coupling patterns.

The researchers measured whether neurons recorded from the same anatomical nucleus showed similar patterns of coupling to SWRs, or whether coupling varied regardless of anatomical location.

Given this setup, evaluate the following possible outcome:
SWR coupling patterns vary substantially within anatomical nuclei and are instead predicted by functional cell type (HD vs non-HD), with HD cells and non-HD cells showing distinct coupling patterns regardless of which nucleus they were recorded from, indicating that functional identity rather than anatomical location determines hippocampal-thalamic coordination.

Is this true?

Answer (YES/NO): YES